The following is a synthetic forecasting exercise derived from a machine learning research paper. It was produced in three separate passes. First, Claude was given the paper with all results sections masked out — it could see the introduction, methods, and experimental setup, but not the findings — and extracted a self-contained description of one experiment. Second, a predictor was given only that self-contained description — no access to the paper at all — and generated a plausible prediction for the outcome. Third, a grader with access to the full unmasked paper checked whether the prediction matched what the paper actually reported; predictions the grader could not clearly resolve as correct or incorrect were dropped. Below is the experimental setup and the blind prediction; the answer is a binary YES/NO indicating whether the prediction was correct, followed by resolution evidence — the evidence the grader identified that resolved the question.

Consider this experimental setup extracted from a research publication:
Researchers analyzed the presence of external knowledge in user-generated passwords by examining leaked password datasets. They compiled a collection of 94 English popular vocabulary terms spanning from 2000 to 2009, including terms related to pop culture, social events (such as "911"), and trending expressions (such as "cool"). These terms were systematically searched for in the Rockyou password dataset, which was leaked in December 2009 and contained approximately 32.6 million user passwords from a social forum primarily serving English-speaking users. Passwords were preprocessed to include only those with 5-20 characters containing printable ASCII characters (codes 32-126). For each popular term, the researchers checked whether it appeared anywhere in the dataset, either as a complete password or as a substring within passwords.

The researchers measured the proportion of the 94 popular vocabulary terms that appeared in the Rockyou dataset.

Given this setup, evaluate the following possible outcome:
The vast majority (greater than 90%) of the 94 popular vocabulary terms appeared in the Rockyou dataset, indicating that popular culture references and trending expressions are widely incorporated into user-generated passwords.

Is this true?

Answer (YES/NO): NO